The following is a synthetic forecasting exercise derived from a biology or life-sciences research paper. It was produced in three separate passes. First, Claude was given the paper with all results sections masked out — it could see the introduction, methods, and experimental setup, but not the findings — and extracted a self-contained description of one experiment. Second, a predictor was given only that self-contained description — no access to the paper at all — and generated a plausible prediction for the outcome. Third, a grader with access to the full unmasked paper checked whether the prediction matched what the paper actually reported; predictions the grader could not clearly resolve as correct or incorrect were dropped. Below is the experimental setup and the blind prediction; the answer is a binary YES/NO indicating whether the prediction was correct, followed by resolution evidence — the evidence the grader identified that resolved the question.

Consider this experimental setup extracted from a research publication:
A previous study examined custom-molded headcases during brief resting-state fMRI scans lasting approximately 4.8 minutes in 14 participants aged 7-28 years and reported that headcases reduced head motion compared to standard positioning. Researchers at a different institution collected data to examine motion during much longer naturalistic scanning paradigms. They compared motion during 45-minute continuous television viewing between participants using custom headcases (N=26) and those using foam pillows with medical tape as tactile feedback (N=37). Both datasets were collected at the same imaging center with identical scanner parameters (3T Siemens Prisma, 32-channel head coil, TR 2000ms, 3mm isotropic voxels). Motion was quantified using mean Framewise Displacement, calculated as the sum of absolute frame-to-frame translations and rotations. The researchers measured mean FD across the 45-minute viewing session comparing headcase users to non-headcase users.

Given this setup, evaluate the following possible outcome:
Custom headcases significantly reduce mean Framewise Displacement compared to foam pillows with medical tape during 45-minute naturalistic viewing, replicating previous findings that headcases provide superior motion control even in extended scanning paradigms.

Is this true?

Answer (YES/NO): NO